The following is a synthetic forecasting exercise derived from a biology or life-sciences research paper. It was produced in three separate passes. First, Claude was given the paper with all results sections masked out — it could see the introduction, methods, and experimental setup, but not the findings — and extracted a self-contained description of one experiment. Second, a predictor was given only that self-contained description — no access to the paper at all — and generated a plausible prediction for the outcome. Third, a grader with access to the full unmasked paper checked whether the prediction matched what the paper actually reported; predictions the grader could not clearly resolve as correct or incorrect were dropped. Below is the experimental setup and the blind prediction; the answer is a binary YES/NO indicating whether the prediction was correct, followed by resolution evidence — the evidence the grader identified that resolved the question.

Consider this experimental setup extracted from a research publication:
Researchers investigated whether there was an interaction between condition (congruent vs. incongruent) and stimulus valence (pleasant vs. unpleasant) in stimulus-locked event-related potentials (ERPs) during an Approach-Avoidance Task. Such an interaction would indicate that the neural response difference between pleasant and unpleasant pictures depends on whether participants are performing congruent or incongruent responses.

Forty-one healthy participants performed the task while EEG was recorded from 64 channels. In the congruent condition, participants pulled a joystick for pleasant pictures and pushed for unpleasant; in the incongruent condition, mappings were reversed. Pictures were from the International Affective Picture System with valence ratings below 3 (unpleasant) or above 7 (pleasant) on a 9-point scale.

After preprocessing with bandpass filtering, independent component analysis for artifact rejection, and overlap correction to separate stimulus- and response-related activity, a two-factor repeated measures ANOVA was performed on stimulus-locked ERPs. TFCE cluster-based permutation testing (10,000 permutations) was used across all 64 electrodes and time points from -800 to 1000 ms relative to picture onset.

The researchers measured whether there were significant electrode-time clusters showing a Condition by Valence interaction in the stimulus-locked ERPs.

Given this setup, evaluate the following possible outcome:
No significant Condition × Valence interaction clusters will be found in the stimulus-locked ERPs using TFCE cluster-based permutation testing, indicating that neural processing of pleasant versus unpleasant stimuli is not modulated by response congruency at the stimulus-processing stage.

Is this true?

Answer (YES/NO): NO